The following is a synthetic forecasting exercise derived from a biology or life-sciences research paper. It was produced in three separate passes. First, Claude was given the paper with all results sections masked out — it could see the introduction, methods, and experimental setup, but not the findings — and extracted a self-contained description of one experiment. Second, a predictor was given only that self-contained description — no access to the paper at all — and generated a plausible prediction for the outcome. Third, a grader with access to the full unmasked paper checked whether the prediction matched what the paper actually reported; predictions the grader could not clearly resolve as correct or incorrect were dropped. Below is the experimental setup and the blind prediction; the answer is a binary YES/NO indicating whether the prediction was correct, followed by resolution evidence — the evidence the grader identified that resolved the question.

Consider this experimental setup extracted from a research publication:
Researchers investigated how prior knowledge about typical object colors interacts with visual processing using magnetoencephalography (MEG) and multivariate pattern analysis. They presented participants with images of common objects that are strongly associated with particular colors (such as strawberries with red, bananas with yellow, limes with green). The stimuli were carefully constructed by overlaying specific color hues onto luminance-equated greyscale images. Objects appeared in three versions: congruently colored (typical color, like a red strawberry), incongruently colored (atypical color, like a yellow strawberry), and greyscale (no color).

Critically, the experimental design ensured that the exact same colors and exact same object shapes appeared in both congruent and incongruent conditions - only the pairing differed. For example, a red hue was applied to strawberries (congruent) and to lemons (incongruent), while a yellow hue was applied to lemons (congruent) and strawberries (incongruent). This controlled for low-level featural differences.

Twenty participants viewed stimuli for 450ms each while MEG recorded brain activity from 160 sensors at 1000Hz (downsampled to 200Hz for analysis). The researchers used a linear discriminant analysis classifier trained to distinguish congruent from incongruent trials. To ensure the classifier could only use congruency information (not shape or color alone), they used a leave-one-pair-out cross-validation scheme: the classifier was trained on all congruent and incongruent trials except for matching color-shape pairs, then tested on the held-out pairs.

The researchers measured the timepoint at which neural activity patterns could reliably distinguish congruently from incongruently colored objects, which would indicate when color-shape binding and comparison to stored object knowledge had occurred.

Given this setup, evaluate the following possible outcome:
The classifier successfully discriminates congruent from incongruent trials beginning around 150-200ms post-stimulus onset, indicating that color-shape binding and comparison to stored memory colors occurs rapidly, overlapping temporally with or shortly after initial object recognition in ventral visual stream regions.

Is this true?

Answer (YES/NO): NO